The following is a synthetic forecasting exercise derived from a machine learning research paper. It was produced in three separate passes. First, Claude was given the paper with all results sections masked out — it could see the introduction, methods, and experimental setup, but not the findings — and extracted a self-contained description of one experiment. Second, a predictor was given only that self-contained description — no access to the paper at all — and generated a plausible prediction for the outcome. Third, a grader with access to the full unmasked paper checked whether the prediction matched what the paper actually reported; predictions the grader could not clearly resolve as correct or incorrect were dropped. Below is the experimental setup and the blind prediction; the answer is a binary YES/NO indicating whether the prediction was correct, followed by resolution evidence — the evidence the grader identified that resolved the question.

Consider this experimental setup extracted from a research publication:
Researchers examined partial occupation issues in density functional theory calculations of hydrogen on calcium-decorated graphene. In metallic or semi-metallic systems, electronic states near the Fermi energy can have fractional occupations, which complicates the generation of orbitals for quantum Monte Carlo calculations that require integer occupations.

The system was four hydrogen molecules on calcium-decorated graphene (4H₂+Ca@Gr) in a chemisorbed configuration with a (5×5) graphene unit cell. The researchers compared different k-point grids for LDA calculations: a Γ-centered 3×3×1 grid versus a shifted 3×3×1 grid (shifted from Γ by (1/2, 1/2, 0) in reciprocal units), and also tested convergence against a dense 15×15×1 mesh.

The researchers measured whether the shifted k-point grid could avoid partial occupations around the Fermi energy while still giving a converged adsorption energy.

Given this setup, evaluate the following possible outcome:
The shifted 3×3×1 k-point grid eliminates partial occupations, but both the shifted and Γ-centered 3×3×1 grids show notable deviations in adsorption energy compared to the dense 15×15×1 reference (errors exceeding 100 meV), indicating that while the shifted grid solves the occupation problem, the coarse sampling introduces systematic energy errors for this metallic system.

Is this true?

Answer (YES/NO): NO